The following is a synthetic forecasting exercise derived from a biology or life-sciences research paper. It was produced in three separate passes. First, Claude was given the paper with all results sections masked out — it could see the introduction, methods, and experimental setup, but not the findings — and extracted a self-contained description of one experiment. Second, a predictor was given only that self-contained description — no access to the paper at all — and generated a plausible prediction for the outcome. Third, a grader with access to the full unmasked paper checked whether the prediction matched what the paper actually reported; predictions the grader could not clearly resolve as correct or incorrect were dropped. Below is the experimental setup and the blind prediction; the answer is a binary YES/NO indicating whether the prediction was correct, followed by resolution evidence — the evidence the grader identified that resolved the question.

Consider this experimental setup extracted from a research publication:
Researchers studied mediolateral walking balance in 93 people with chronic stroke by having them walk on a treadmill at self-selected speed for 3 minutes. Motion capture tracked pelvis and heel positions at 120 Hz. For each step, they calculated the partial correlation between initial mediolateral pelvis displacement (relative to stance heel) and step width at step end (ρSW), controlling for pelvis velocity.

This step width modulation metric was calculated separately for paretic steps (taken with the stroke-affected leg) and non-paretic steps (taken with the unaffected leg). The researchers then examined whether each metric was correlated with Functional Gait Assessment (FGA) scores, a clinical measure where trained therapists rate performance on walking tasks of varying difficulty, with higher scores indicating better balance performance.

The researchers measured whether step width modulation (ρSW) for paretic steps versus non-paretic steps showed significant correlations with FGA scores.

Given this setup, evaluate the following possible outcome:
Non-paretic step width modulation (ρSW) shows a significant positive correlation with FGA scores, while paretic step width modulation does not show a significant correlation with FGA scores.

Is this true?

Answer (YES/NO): NO